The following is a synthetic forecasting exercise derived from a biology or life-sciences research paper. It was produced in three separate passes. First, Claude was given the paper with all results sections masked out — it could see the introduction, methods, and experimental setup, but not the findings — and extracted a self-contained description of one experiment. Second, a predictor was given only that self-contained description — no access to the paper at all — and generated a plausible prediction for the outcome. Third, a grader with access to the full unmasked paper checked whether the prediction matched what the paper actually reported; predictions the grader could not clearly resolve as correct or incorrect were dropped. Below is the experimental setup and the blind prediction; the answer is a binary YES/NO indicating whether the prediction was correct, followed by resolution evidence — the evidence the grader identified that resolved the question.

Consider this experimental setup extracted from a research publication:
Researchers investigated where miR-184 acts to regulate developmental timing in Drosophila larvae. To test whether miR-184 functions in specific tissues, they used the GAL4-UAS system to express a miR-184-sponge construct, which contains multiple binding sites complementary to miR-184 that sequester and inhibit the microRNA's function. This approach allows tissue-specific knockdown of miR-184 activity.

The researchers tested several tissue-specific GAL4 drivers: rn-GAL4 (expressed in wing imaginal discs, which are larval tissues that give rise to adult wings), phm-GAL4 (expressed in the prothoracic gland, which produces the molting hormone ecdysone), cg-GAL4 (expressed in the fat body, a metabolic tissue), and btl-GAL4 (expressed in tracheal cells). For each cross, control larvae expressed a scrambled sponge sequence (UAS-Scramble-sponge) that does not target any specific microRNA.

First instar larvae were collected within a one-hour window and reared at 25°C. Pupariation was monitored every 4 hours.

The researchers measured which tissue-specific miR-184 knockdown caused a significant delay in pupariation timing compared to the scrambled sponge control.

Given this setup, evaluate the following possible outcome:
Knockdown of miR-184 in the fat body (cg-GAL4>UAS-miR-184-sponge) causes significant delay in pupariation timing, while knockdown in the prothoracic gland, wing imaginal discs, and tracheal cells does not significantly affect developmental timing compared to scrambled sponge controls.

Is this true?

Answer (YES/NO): NO